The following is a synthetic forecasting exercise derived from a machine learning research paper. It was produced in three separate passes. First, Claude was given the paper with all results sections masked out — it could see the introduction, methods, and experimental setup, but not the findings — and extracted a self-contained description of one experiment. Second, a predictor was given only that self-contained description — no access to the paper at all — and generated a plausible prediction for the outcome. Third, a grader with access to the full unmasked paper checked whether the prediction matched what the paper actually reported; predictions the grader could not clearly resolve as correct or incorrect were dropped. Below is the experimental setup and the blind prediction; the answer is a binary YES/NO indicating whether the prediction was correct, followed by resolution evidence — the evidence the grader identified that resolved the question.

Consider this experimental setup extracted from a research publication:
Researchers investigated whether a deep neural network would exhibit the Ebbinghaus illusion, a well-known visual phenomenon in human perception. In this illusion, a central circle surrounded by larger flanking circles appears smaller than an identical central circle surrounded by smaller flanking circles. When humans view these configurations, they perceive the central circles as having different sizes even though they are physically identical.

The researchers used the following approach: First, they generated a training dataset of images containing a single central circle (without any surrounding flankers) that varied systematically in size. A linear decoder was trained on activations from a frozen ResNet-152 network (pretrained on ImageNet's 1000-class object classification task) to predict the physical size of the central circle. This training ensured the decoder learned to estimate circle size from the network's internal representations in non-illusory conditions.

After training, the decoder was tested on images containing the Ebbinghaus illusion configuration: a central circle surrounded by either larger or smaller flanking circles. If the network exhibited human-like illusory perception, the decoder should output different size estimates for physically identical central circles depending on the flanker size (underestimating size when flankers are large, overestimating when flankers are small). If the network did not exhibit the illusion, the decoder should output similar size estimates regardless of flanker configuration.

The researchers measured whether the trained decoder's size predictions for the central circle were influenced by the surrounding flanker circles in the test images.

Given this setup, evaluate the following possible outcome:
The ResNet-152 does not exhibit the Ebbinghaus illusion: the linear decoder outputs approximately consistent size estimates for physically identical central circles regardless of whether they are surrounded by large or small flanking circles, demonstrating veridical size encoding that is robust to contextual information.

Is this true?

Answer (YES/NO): YES